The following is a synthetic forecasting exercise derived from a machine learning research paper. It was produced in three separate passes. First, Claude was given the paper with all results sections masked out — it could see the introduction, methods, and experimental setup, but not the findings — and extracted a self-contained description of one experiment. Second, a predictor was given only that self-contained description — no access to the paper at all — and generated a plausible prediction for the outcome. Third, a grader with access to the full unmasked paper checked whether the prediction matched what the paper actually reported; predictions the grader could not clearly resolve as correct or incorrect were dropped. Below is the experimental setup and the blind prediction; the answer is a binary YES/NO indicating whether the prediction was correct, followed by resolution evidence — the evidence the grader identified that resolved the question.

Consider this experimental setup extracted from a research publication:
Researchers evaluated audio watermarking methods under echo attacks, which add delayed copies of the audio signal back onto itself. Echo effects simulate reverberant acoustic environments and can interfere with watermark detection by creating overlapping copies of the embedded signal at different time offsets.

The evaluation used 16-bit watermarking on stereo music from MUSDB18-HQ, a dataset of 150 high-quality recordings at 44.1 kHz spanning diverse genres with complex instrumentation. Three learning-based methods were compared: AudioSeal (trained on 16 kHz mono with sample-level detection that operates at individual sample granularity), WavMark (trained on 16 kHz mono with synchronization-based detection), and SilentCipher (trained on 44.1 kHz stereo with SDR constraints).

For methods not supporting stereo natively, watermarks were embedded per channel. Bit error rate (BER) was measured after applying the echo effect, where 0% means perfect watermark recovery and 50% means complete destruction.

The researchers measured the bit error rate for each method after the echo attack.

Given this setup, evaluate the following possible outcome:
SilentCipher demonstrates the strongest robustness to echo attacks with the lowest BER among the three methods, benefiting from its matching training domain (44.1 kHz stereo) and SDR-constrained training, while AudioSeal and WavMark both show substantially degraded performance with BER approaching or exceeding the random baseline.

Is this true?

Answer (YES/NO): NO